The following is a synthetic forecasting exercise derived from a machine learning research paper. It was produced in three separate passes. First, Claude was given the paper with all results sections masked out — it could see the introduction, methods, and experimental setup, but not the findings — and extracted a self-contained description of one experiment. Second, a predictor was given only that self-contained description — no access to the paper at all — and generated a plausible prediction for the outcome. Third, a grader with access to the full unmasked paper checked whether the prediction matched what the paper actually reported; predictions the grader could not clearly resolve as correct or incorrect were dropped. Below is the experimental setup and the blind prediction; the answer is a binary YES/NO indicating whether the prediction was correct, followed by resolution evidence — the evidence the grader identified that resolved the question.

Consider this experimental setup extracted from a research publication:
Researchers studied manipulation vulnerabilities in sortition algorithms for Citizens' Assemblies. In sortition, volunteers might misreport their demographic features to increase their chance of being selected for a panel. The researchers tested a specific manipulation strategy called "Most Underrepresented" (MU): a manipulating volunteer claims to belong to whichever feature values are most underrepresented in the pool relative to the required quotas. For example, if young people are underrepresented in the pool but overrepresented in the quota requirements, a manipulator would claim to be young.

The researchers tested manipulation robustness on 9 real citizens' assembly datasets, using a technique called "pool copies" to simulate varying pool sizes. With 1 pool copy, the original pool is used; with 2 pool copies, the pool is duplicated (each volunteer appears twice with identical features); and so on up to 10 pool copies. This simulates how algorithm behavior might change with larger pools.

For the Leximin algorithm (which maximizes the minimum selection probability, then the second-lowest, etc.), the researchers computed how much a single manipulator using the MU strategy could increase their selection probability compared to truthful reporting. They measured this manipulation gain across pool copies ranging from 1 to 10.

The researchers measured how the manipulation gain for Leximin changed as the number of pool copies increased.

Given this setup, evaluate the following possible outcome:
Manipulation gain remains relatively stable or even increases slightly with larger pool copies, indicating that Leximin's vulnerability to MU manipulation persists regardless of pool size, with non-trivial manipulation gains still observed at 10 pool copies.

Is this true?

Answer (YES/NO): YES